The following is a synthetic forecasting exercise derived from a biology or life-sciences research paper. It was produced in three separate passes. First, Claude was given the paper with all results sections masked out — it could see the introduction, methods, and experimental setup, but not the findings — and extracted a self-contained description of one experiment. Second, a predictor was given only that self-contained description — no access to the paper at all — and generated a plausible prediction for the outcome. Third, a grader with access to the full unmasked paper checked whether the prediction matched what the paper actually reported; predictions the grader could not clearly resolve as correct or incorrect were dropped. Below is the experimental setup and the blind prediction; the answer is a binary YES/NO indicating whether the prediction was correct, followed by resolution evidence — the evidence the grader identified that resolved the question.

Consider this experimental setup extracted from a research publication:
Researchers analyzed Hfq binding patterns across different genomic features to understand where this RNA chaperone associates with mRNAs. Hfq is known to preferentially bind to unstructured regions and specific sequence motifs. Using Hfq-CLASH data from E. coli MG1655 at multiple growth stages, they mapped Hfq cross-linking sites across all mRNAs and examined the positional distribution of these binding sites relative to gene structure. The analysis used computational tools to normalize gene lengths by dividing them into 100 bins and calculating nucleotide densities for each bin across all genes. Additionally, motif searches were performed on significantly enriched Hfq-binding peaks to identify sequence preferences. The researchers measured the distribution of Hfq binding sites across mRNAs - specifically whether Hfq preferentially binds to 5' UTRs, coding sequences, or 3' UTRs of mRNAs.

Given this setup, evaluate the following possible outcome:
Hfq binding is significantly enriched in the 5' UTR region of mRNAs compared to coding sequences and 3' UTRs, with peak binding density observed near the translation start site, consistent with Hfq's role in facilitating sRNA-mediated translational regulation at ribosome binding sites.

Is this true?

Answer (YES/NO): NO